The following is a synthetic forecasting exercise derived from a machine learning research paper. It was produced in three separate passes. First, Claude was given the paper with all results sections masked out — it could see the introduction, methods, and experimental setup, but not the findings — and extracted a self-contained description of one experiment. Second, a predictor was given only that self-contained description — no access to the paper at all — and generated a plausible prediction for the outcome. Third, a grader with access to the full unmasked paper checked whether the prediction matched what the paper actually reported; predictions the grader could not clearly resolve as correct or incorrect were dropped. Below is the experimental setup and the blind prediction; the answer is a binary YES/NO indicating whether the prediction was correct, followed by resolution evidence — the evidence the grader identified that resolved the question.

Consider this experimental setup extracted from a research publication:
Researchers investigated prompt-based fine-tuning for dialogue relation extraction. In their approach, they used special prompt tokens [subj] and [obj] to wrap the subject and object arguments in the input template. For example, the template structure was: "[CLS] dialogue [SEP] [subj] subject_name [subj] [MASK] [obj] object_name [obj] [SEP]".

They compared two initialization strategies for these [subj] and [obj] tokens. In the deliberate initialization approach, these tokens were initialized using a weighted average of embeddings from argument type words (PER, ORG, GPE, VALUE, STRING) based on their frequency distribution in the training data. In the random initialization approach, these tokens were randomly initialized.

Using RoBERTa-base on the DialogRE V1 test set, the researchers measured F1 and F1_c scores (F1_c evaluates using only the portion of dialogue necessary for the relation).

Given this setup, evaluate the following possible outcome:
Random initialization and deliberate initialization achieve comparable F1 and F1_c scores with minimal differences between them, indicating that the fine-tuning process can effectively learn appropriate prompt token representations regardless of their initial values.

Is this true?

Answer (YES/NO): NO